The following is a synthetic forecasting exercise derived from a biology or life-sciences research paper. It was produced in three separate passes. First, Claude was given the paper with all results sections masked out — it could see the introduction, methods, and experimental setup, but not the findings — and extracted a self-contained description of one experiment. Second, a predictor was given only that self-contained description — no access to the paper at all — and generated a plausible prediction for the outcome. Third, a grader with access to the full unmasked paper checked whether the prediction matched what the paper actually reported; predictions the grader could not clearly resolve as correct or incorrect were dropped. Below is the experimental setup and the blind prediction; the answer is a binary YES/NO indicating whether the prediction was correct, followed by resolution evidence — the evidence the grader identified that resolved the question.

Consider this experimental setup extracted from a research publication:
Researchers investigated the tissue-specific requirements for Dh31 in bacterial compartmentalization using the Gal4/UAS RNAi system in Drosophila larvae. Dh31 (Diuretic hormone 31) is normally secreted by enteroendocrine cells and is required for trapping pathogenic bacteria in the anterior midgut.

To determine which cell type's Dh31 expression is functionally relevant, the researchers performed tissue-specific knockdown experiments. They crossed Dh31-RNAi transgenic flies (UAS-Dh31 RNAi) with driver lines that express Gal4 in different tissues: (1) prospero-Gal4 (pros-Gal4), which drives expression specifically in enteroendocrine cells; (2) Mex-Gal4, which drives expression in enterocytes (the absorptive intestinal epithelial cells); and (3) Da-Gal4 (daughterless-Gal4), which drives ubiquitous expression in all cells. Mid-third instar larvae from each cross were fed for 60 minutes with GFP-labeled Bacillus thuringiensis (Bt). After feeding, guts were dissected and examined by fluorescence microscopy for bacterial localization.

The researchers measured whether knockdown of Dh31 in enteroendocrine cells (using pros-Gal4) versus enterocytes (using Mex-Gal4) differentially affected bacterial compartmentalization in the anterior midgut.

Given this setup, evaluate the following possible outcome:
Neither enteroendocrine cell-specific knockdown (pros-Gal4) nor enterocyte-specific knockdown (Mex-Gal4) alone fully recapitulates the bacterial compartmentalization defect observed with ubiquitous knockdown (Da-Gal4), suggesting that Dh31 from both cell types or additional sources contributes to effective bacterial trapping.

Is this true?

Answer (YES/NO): NO